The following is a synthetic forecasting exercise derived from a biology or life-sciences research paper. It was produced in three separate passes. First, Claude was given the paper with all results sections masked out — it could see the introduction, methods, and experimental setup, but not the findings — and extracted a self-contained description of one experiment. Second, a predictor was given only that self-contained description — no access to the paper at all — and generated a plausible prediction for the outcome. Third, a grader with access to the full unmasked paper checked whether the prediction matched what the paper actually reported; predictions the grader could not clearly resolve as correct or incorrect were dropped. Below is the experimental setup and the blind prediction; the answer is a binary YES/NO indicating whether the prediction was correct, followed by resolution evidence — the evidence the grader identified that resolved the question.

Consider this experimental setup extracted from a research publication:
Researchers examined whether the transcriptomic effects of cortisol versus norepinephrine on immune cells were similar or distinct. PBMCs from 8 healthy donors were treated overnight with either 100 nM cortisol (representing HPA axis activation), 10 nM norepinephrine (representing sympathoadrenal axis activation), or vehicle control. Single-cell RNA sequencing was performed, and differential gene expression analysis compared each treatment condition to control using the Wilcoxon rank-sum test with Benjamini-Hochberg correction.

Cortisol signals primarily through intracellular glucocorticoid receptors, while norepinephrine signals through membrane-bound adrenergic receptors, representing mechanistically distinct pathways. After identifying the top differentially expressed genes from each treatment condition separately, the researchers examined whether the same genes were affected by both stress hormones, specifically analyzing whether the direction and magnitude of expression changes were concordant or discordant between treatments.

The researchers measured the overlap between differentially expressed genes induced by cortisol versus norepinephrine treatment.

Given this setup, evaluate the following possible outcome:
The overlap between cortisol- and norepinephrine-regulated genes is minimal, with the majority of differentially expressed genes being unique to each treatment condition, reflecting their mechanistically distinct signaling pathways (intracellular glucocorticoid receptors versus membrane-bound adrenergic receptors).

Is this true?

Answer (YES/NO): NO